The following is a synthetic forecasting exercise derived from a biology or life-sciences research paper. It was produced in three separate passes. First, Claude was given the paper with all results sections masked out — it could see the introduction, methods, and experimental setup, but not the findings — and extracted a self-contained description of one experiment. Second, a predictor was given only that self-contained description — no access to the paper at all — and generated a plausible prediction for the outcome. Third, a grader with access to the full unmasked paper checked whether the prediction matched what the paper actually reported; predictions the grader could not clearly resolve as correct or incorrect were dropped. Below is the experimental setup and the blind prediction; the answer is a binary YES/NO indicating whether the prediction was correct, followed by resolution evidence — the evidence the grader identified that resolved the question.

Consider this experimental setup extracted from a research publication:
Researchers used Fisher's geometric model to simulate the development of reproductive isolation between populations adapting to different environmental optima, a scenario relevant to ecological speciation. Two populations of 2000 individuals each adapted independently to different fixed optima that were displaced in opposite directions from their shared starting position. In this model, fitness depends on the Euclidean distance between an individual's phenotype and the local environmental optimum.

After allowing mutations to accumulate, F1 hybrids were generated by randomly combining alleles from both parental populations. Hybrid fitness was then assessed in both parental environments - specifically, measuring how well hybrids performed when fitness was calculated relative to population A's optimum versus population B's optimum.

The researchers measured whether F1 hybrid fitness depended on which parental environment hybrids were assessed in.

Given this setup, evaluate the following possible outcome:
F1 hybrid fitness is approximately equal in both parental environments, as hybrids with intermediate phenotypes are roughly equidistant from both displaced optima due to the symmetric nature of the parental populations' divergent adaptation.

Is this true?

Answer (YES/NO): YES